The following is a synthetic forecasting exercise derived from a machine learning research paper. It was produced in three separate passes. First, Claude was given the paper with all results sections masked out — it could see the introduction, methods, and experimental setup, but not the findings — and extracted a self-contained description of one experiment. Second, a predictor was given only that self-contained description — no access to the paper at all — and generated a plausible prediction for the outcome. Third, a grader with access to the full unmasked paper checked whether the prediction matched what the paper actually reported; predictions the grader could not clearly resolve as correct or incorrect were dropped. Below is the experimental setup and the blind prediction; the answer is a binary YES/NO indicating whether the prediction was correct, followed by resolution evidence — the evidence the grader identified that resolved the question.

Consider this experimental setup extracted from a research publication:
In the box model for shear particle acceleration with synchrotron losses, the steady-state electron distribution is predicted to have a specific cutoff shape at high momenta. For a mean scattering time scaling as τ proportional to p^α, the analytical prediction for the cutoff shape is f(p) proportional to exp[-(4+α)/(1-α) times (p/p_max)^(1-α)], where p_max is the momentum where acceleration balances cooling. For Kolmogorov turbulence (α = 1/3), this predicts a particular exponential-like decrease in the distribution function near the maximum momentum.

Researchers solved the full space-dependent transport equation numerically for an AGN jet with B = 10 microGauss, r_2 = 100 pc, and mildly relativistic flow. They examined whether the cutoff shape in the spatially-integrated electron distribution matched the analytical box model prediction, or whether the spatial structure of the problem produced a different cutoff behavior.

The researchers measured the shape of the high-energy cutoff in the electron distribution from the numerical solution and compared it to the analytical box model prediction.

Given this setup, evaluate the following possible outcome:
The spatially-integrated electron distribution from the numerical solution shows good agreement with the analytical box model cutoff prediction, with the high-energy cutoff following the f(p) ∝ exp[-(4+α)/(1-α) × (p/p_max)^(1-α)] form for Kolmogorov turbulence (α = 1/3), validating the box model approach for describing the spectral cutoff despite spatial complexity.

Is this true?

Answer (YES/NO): YES